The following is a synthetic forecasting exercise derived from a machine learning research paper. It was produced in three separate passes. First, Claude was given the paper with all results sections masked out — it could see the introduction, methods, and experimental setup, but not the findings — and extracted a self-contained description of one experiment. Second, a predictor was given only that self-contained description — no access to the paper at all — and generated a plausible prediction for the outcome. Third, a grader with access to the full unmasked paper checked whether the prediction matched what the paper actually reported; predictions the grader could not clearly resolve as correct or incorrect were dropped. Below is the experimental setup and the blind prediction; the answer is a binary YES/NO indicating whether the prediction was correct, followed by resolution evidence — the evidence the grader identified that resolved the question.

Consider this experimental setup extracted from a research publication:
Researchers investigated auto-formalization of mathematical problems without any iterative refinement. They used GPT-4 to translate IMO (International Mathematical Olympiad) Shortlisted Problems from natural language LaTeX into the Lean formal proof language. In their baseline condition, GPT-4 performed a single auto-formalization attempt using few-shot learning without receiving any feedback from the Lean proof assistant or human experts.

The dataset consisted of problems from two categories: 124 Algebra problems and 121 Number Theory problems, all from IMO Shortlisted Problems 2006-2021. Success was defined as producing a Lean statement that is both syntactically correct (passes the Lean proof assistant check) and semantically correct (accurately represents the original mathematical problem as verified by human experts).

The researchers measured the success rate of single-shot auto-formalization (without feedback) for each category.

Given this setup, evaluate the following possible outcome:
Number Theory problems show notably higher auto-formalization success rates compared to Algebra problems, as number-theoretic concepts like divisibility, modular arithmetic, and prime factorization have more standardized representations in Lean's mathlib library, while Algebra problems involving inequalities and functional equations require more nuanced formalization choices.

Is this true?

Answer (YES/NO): NO